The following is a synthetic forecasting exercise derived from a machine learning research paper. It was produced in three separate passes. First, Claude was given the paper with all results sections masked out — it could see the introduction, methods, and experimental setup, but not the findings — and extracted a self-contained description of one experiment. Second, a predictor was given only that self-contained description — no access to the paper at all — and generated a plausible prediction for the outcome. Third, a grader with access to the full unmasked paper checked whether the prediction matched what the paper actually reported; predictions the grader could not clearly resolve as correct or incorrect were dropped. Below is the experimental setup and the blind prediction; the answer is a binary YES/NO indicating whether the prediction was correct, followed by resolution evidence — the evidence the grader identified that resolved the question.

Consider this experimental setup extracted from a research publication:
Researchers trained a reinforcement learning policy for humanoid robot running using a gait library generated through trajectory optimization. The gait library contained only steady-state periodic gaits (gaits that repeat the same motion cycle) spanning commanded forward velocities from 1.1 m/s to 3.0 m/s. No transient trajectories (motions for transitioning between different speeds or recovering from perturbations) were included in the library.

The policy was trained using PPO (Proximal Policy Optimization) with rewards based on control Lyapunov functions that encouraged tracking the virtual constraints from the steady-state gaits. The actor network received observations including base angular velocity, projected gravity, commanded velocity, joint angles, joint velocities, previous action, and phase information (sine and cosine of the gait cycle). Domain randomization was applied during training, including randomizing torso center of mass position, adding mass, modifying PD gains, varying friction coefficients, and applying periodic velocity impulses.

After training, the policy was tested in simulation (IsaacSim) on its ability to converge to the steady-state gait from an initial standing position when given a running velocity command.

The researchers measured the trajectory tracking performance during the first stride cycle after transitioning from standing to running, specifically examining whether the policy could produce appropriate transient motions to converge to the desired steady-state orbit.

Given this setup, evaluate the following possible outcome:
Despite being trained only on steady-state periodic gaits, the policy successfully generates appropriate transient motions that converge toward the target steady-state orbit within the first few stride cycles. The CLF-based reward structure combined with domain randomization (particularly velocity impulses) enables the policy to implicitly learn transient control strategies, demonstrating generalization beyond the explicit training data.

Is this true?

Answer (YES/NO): YES